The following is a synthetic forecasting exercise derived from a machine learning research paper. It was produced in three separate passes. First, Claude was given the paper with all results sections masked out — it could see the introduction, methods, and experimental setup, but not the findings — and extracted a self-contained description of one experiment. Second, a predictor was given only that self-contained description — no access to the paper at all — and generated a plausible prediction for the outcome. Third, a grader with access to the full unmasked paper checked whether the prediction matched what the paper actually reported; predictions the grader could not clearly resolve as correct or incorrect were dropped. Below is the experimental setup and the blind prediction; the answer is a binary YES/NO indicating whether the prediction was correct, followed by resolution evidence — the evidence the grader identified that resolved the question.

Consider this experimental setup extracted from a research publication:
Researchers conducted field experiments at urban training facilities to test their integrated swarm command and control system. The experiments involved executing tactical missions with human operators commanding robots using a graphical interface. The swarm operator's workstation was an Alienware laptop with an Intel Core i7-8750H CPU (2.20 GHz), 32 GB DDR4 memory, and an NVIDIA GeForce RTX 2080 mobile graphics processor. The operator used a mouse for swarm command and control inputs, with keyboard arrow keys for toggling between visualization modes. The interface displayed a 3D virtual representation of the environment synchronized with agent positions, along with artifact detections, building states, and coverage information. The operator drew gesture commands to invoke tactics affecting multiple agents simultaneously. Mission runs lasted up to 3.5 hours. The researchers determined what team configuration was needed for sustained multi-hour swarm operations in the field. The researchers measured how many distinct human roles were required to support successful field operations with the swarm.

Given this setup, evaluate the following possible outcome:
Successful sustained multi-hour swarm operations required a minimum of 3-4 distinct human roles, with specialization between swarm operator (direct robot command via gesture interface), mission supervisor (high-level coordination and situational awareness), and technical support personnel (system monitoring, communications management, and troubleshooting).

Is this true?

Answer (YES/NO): NO